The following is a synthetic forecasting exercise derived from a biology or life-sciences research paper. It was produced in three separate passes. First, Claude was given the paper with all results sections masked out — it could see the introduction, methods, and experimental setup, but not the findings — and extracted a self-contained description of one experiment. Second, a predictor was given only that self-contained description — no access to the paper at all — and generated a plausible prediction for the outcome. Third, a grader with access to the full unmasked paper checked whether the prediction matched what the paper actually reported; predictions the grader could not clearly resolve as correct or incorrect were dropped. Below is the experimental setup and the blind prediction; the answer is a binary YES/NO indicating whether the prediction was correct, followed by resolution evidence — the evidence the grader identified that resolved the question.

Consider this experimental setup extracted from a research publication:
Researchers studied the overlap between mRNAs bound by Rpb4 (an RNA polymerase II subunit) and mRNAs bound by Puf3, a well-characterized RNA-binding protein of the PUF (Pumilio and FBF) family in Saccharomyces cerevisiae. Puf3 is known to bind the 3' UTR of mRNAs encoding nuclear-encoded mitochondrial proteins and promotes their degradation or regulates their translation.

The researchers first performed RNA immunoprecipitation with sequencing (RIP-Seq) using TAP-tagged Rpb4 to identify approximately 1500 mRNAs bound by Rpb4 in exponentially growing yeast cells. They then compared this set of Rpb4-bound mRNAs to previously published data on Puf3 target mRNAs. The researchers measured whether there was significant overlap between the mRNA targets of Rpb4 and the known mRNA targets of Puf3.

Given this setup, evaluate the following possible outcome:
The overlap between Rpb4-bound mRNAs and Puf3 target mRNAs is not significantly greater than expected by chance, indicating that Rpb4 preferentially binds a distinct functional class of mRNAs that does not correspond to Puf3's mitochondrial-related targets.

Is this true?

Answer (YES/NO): NO